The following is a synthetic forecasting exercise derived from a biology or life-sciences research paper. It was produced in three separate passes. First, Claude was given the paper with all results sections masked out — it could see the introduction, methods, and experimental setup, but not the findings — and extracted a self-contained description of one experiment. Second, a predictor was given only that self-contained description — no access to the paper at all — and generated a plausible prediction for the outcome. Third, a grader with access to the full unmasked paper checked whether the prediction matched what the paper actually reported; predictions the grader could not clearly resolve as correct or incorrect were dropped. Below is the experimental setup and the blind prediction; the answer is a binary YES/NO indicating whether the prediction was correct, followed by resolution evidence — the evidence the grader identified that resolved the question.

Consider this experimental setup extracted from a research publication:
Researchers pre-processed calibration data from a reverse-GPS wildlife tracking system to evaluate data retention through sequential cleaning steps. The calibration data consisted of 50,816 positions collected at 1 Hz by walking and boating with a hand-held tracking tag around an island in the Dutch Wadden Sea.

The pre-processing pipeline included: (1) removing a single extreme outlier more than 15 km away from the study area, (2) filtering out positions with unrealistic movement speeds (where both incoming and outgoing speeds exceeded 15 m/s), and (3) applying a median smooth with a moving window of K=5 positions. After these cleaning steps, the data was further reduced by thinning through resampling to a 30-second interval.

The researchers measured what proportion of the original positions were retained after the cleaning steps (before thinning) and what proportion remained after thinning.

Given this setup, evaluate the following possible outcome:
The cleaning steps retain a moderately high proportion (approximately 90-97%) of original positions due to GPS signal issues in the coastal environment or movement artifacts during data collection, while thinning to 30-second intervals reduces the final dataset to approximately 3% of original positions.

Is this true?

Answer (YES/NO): NO